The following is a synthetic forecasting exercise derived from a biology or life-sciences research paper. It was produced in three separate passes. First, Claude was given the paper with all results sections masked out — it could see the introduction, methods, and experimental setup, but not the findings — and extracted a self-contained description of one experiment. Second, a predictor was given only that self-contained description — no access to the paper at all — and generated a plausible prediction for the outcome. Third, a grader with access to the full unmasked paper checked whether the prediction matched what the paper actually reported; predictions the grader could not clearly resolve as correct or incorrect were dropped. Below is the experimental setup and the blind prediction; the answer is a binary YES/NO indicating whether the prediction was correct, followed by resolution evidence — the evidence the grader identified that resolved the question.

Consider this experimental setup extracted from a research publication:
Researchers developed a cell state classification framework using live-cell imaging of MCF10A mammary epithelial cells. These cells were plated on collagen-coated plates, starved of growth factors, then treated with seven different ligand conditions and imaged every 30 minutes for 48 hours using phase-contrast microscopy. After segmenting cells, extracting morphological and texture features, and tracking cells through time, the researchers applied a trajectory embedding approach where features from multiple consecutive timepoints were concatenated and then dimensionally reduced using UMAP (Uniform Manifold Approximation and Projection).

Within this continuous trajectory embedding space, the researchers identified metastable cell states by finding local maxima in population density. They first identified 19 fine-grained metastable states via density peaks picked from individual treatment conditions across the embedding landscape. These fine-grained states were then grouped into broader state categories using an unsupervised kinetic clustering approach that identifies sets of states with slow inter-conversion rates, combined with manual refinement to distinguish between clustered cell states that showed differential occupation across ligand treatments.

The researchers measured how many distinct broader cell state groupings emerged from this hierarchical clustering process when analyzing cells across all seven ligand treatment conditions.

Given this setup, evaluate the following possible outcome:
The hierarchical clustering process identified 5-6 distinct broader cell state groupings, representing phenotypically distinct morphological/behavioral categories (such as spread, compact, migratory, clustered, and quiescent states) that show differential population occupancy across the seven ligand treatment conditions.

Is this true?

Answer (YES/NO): YES